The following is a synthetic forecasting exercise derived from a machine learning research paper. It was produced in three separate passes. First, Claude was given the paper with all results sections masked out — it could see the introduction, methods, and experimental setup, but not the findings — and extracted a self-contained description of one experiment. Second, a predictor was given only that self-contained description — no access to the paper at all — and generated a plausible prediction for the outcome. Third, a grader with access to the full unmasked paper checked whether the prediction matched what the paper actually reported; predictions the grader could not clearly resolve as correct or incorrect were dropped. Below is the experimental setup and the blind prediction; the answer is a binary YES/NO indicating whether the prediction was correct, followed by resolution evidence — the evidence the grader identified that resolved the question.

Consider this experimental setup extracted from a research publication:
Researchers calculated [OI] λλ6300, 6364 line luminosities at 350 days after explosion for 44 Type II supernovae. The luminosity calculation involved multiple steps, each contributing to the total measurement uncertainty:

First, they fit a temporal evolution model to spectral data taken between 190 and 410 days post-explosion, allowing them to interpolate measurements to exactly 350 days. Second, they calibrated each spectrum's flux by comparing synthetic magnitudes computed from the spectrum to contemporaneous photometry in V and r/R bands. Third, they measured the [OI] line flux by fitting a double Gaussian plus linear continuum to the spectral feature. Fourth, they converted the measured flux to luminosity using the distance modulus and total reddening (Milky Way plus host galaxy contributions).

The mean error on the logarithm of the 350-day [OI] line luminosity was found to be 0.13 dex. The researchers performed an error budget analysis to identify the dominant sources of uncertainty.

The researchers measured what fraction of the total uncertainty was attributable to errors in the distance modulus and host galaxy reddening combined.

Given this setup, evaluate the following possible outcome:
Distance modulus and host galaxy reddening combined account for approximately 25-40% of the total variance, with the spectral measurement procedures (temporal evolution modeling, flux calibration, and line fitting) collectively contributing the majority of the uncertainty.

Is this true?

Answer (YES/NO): NO